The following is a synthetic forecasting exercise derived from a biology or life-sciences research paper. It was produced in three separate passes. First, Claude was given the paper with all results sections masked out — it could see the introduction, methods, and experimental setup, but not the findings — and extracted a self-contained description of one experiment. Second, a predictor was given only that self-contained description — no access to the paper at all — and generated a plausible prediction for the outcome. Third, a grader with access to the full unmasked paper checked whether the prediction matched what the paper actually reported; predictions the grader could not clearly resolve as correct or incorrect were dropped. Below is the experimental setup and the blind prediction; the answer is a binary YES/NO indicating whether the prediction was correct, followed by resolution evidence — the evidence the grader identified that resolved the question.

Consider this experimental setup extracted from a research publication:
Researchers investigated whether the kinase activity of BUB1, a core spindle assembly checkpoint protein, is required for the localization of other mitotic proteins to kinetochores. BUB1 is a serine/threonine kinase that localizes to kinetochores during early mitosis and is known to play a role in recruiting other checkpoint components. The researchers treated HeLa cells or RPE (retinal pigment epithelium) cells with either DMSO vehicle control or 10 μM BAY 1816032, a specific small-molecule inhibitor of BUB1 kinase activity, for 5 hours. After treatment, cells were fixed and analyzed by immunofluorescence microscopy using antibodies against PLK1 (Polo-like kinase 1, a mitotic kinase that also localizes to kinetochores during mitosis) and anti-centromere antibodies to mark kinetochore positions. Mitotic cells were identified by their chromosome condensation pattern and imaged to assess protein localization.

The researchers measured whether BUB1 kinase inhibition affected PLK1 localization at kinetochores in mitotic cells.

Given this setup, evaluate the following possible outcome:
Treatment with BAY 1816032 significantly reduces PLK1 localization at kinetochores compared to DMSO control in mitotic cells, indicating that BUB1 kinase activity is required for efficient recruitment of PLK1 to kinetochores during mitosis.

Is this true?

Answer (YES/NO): YES